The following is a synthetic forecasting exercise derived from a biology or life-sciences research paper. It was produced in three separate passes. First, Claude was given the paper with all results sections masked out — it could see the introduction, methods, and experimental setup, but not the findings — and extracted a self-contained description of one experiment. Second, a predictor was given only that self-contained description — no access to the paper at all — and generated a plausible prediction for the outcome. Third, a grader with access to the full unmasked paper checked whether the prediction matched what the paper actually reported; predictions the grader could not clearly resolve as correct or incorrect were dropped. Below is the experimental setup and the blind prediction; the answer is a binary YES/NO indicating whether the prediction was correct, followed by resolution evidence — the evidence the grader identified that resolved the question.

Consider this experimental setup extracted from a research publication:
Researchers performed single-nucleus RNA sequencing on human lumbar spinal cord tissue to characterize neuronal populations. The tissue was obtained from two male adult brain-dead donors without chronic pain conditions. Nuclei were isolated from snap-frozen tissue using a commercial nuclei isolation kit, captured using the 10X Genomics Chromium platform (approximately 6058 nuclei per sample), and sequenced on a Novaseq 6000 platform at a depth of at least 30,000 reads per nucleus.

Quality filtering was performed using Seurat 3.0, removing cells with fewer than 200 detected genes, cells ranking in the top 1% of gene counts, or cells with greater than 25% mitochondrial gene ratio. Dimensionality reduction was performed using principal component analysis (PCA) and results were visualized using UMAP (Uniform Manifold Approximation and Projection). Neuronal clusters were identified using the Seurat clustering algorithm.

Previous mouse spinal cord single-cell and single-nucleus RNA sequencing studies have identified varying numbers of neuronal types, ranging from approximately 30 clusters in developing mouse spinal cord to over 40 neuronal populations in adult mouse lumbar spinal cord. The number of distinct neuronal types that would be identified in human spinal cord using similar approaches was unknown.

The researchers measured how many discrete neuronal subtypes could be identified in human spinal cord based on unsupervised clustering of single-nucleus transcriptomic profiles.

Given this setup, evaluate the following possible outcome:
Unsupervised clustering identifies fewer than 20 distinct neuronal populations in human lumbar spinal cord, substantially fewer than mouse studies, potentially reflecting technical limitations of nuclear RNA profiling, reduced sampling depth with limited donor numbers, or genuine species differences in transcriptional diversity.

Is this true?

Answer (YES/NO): YES